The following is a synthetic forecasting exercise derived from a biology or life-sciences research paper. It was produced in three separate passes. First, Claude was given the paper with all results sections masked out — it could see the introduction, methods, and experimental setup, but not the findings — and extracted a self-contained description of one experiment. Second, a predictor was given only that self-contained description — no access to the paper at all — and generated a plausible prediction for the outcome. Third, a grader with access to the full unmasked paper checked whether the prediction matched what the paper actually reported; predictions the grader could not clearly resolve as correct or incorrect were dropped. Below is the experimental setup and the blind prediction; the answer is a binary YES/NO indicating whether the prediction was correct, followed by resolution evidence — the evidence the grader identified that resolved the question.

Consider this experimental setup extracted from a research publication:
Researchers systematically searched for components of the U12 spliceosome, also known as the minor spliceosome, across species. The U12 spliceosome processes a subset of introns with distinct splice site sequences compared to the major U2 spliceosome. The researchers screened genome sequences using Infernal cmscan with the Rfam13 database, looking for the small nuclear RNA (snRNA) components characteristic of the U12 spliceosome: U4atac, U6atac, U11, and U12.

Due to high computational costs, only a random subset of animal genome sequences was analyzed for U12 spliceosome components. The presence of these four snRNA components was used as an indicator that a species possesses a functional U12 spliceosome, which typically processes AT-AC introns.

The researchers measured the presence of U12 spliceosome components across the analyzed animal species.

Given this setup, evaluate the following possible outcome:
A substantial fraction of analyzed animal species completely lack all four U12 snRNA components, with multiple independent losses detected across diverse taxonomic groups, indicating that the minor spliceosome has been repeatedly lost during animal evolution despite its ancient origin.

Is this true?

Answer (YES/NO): NO